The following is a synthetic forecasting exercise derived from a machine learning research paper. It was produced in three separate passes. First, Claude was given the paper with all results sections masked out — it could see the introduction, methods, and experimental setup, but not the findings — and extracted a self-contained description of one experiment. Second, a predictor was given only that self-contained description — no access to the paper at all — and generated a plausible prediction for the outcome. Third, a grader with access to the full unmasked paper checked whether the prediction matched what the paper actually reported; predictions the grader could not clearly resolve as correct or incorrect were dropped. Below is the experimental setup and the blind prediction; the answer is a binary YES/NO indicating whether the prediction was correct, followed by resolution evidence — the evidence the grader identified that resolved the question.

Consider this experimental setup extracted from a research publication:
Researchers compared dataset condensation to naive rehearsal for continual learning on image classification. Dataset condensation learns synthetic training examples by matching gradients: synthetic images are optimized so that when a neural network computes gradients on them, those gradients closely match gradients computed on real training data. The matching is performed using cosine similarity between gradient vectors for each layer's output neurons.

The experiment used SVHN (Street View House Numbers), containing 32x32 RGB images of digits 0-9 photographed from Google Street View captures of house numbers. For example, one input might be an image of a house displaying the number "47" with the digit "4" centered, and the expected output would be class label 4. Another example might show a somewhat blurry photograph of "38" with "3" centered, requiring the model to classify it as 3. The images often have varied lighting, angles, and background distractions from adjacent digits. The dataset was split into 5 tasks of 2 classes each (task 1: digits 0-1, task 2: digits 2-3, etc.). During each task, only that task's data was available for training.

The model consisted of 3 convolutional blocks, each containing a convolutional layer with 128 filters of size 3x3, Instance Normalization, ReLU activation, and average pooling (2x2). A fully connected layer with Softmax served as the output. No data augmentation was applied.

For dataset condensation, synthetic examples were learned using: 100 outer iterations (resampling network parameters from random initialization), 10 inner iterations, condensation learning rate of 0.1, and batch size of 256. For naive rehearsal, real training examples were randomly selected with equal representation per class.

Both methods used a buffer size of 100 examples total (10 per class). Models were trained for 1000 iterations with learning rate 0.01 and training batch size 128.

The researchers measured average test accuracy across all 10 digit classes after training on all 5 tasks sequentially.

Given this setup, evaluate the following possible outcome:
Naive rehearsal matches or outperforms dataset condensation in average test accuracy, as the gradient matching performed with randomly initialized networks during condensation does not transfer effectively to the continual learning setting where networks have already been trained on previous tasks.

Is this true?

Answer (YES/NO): NO